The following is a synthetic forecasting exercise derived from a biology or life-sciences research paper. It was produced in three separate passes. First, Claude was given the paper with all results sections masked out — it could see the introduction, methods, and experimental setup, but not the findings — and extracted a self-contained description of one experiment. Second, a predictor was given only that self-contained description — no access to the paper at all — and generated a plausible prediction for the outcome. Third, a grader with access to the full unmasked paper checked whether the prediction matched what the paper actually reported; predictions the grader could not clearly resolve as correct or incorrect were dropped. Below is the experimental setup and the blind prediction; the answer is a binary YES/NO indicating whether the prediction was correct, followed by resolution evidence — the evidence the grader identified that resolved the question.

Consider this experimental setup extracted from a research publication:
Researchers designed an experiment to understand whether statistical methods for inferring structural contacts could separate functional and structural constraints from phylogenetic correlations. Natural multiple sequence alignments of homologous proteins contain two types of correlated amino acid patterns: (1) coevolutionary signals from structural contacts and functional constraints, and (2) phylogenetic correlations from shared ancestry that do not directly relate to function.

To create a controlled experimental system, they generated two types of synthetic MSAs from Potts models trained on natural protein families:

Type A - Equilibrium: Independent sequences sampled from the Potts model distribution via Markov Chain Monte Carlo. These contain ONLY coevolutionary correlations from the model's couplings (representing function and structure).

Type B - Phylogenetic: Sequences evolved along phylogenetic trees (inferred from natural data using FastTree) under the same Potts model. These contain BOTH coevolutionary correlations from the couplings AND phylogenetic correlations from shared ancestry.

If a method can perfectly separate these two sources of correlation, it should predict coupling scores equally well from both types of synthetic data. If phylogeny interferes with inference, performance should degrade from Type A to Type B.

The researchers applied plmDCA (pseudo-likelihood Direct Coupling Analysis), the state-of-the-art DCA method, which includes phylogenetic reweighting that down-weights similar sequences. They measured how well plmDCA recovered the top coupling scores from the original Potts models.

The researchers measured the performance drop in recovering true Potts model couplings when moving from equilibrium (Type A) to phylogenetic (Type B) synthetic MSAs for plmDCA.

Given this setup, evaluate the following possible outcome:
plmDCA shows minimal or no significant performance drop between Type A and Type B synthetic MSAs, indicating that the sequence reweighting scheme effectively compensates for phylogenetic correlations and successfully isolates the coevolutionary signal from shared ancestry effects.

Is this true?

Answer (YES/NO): NO